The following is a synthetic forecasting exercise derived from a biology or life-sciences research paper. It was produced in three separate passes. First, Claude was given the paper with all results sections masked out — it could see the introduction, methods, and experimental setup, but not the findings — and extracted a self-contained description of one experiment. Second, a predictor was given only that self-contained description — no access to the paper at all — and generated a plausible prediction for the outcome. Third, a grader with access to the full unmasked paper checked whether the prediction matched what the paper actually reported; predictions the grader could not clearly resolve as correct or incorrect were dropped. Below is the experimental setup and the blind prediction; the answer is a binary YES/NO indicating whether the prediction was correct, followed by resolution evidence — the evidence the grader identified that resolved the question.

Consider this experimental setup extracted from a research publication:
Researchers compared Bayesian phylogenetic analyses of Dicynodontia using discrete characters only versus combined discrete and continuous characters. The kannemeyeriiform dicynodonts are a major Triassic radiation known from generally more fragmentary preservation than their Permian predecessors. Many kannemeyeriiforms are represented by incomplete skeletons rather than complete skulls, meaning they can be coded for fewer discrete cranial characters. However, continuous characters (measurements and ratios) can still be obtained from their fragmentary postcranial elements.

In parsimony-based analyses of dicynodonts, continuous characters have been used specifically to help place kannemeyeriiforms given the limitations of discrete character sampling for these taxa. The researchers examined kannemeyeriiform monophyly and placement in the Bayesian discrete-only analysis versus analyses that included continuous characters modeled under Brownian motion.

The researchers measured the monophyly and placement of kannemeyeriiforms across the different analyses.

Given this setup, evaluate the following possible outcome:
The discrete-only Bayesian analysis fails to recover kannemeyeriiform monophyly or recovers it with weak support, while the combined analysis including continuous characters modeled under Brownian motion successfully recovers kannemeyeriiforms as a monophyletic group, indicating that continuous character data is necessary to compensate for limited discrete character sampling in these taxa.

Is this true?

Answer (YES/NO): NO